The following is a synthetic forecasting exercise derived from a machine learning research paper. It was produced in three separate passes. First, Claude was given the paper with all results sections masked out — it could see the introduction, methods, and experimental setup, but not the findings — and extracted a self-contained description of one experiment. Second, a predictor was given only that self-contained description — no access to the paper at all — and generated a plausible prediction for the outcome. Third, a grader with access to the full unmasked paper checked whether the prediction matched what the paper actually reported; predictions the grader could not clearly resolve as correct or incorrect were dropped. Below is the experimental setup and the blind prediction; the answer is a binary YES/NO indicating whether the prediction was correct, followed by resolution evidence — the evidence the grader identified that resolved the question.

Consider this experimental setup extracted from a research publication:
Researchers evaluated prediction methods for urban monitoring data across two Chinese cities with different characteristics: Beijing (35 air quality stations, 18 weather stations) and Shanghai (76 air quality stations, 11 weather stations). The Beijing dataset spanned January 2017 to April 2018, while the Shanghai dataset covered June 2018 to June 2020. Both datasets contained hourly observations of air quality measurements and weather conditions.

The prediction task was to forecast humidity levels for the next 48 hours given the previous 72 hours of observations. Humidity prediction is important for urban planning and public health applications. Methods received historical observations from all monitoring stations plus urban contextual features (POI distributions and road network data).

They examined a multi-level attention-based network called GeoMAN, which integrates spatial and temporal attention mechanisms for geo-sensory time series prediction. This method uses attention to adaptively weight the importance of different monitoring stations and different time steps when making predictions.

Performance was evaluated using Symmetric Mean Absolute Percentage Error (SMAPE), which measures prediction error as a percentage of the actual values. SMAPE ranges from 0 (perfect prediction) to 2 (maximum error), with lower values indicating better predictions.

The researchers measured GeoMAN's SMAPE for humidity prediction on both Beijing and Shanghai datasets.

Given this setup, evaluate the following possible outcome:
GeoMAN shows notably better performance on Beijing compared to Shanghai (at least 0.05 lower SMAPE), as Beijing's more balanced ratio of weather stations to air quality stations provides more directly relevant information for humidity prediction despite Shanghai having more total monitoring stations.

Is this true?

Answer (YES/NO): NO